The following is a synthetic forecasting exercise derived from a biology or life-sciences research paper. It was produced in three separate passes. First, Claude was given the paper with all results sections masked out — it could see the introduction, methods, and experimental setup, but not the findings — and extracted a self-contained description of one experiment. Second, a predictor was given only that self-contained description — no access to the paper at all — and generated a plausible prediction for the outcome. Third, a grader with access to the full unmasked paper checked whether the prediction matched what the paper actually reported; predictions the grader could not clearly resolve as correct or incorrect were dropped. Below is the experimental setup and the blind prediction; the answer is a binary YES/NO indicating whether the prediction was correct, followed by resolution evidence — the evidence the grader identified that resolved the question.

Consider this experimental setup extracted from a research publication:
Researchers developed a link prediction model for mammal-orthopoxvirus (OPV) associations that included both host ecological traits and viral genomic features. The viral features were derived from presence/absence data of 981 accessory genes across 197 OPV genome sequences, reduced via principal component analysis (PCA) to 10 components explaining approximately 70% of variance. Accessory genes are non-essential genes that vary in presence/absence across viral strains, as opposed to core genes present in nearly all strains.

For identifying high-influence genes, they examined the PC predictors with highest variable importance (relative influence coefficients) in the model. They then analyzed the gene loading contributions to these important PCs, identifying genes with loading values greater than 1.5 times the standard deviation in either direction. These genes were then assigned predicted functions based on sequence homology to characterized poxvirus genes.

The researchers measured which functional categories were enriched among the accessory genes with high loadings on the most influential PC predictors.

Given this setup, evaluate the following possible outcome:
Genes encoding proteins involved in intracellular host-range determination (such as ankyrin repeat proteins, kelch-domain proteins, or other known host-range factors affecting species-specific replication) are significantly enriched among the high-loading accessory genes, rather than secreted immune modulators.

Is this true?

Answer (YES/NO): NO